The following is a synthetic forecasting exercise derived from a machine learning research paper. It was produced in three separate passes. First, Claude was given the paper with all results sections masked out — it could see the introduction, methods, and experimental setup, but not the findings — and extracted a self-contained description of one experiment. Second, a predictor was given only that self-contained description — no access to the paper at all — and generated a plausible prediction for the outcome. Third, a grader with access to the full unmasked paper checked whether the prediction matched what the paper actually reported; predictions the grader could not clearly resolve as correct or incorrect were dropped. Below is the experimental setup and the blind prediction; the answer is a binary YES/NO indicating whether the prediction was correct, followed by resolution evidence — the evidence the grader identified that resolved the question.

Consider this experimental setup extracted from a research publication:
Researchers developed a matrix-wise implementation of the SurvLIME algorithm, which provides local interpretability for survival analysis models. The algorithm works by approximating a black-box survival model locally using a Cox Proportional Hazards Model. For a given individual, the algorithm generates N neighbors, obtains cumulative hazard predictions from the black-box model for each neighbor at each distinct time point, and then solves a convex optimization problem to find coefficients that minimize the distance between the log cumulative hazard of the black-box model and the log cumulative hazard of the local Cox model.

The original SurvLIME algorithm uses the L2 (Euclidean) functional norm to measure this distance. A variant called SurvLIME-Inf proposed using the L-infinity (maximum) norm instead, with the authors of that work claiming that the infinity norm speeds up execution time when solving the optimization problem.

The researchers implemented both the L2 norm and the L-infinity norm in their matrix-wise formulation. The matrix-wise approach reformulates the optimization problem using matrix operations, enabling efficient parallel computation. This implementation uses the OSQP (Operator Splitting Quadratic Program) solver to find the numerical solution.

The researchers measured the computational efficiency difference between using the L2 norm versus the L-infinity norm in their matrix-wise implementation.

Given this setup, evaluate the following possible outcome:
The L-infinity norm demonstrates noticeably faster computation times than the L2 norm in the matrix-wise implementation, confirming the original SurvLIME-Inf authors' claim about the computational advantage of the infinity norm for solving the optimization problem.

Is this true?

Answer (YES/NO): NO